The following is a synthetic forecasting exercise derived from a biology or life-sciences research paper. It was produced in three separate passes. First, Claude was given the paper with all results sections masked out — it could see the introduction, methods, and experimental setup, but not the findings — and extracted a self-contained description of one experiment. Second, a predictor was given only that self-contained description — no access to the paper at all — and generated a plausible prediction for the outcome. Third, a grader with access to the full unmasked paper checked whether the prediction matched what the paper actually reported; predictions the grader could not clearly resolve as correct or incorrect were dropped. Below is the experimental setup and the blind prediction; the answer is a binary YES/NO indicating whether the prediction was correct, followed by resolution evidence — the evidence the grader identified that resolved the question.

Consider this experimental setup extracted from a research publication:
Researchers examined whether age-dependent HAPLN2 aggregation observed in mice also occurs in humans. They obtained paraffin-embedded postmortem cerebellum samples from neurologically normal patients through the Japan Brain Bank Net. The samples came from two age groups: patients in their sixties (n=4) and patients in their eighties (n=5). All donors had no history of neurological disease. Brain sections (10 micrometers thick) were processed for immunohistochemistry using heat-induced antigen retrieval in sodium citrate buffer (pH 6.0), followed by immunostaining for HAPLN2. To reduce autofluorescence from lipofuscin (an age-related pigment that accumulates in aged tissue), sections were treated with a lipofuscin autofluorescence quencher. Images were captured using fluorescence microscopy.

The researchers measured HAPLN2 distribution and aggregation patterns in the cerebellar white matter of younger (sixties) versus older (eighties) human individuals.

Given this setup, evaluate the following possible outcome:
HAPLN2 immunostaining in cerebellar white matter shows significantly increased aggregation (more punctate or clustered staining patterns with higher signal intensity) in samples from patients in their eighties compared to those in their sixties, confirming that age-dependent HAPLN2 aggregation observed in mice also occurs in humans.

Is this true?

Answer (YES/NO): YES